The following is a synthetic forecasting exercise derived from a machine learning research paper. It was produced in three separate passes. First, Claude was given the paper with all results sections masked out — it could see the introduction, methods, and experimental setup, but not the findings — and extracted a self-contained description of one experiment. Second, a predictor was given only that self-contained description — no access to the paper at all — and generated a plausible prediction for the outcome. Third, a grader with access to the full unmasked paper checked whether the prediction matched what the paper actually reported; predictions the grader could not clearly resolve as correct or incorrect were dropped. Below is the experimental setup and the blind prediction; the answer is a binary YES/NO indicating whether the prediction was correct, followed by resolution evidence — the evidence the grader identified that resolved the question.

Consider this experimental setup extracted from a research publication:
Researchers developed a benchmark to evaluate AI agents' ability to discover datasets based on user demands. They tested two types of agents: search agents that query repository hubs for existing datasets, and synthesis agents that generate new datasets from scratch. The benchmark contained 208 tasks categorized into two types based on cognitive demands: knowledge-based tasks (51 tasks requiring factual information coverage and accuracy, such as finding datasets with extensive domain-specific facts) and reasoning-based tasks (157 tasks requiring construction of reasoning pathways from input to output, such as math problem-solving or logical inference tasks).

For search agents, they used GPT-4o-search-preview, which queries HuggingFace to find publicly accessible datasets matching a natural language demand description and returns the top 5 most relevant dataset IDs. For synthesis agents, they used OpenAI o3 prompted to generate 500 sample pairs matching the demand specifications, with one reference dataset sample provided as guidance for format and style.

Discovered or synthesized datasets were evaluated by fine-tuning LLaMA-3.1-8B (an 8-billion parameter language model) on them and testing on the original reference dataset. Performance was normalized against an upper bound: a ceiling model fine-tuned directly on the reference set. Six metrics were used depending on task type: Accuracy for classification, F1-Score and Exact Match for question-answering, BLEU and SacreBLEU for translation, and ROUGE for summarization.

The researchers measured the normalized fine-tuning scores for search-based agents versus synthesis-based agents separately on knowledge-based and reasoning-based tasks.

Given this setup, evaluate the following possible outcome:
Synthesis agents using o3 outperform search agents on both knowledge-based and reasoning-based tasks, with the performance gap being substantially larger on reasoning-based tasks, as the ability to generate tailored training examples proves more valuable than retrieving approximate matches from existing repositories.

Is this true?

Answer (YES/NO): NO